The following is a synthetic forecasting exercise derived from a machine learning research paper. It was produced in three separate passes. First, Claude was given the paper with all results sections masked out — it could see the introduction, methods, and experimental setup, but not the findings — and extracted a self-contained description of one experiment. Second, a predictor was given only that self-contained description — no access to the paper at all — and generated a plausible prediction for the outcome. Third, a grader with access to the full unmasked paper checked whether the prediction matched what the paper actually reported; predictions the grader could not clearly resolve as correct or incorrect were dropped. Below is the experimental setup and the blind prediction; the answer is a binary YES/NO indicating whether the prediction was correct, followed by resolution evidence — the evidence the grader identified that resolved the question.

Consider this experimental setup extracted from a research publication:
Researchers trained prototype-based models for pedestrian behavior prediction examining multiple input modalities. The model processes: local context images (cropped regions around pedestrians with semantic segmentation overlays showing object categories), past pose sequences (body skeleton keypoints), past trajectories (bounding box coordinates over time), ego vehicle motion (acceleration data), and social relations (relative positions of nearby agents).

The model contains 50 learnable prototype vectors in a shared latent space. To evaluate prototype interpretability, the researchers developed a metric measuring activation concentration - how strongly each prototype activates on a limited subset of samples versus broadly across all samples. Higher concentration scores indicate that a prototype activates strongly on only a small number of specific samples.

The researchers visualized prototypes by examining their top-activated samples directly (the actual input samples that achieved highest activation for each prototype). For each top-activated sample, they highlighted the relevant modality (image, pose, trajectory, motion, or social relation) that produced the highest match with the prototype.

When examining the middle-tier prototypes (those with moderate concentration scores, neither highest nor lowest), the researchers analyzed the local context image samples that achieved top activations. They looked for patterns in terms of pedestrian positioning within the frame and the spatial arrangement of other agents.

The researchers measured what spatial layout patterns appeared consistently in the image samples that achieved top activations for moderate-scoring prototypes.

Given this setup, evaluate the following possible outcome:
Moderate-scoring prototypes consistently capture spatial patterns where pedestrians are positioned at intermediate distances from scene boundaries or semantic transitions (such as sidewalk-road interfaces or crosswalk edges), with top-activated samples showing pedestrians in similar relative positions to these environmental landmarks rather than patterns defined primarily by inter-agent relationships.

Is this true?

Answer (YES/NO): NO